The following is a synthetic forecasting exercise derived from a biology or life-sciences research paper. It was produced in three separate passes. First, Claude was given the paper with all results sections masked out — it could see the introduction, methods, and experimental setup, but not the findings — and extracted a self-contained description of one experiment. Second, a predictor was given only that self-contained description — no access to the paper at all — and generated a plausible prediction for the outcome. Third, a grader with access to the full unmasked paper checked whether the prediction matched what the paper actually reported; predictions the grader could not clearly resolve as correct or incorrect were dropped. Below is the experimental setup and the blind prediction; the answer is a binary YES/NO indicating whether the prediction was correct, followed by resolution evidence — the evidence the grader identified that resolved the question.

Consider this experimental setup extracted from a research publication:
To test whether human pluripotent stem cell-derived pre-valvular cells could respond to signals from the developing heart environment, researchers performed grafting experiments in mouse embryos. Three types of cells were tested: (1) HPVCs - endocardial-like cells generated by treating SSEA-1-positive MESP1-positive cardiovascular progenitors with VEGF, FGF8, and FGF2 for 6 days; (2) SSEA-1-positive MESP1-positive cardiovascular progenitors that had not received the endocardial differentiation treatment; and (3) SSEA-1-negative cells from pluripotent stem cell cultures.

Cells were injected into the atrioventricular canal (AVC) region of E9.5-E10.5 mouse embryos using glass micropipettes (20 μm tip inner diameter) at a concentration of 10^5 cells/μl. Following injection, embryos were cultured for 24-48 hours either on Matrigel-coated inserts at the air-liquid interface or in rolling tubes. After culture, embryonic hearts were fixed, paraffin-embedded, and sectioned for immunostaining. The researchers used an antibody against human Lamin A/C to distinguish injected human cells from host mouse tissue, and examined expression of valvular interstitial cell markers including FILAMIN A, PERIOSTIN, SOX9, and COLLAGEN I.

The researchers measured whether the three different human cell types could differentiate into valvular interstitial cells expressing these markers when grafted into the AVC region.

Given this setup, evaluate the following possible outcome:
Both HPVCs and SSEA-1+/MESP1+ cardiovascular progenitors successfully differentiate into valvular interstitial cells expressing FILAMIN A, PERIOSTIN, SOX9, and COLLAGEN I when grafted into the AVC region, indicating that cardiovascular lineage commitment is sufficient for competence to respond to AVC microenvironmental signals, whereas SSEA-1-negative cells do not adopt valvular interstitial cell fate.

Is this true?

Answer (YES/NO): NO